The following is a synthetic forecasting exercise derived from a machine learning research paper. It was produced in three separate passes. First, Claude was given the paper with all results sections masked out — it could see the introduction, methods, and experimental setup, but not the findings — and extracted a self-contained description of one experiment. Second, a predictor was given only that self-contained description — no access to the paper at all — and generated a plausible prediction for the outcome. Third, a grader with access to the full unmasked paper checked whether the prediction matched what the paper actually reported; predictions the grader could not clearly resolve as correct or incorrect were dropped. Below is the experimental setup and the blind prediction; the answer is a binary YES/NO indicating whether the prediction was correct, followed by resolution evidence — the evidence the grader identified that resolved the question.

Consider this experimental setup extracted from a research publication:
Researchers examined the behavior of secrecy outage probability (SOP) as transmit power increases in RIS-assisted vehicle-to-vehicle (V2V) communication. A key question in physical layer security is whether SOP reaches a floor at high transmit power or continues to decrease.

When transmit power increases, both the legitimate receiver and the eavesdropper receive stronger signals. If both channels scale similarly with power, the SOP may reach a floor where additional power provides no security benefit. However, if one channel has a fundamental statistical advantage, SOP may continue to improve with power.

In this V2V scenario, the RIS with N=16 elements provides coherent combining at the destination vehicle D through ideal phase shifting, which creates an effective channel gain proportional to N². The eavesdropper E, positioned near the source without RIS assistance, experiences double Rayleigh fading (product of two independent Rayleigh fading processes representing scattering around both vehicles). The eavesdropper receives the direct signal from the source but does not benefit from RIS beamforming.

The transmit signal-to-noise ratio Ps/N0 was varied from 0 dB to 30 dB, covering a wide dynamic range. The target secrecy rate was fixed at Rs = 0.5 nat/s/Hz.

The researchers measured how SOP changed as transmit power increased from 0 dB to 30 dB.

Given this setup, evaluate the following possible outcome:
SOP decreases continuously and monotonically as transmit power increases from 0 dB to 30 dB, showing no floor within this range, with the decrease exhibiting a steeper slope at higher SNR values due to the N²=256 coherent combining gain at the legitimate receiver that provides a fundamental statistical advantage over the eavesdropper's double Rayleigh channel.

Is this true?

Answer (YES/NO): NO